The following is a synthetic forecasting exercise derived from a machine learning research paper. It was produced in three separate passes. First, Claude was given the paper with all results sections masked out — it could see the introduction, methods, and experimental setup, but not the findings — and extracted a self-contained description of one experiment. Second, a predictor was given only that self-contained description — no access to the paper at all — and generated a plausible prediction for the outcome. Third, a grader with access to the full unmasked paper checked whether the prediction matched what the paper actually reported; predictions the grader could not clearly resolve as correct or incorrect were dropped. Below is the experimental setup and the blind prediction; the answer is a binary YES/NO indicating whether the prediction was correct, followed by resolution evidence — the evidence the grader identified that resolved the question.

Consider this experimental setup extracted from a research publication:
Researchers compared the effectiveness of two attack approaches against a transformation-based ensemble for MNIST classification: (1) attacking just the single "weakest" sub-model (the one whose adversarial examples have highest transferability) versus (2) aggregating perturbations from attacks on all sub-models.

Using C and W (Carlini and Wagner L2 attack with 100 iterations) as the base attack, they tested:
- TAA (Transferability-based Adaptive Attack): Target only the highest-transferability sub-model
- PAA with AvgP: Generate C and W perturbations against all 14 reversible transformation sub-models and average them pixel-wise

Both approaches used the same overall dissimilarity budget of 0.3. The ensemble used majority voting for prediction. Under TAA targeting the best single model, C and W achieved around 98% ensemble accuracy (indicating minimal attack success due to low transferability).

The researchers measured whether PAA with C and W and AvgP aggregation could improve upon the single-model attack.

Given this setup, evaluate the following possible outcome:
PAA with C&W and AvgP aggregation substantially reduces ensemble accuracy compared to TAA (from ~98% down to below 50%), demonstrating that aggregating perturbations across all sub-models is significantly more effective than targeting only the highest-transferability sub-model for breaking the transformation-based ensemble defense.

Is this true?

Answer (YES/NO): NO